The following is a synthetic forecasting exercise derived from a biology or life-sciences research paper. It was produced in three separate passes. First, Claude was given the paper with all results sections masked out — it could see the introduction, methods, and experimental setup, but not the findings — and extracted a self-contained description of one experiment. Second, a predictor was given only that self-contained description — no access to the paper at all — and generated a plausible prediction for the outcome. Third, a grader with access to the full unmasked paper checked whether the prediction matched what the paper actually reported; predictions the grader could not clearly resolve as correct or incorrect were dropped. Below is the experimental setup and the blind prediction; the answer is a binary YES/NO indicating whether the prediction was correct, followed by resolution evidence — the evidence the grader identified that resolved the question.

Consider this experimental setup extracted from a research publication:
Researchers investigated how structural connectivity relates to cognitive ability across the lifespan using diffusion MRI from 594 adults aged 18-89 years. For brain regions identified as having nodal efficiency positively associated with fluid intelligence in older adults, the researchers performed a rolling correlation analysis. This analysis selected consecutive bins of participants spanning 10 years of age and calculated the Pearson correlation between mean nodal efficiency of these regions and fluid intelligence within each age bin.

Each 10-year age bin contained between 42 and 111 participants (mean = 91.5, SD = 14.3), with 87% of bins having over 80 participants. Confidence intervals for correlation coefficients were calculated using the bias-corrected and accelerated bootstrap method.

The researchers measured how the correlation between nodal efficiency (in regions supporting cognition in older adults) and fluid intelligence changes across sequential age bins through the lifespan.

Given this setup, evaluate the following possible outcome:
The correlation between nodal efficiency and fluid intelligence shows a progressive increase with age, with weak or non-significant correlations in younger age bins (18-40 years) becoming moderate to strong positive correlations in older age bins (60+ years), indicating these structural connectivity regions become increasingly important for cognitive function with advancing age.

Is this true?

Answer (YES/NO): NO